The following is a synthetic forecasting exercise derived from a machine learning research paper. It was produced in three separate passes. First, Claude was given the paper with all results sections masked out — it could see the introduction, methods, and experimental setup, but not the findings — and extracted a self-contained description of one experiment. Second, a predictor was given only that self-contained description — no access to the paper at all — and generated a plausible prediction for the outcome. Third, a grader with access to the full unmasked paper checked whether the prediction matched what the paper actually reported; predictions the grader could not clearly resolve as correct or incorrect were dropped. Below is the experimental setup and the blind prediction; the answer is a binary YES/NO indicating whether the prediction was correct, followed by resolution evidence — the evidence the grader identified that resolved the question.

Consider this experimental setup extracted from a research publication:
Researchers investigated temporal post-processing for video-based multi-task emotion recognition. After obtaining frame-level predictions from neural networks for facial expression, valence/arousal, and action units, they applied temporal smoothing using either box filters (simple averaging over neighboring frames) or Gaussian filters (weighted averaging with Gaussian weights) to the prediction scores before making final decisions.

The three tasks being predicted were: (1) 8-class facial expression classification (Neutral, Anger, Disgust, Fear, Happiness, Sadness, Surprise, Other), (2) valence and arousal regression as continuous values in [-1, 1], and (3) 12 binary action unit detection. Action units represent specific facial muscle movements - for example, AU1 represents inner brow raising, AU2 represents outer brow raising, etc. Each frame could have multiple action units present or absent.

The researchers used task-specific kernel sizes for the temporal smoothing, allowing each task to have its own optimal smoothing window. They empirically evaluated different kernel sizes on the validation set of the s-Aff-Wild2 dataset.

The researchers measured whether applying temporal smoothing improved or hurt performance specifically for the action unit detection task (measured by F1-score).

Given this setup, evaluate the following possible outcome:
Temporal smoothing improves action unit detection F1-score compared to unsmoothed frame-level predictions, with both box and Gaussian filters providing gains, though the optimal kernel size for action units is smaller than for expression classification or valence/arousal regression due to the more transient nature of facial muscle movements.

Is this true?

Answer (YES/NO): NO